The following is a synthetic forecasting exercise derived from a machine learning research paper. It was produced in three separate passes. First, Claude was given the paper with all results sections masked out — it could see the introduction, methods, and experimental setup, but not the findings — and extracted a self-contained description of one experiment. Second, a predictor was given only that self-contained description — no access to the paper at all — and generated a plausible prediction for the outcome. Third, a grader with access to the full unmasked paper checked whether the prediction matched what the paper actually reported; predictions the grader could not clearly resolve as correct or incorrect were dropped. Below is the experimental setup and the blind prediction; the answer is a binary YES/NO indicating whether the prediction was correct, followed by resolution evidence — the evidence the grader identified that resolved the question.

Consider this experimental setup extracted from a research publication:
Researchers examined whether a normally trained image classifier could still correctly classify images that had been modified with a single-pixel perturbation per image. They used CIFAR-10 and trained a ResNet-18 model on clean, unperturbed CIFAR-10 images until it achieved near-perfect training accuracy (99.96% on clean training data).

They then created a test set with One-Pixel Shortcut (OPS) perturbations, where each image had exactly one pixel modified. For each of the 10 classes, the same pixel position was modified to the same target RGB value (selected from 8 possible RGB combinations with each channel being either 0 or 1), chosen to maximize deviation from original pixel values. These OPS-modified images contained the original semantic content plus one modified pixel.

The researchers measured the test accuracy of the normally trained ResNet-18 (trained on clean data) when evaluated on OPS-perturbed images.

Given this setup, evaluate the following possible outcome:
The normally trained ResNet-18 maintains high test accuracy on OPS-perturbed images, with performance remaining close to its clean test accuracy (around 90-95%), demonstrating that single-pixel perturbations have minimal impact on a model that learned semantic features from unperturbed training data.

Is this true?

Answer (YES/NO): NO